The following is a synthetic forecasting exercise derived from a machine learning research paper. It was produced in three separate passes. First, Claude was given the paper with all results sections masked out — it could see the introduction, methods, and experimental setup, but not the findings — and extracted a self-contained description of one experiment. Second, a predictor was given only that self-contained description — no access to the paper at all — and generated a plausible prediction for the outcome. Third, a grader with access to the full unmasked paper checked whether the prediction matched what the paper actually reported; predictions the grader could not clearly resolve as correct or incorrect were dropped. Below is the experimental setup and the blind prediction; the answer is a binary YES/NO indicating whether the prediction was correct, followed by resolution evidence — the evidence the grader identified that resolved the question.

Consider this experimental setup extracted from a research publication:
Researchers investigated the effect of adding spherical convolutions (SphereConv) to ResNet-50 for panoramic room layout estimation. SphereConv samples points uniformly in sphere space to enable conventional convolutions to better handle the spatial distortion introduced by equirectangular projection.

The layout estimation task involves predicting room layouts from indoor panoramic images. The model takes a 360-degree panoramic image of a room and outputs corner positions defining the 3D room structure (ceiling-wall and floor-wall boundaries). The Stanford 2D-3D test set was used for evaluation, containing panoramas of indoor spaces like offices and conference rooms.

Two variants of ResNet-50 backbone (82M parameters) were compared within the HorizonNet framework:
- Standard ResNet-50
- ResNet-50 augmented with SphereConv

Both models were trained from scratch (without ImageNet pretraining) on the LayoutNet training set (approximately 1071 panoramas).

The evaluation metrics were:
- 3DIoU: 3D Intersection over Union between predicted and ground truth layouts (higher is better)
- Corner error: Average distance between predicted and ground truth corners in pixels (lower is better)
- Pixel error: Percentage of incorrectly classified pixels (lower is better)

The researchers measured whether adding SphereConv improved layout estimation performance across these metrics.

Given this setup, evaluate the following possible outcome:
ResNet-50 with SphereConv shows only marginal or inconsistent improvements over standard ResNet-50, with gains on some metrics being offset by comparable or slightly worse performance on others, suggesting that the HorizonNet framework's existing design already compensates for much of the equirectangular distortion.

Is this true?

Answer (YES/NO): NO